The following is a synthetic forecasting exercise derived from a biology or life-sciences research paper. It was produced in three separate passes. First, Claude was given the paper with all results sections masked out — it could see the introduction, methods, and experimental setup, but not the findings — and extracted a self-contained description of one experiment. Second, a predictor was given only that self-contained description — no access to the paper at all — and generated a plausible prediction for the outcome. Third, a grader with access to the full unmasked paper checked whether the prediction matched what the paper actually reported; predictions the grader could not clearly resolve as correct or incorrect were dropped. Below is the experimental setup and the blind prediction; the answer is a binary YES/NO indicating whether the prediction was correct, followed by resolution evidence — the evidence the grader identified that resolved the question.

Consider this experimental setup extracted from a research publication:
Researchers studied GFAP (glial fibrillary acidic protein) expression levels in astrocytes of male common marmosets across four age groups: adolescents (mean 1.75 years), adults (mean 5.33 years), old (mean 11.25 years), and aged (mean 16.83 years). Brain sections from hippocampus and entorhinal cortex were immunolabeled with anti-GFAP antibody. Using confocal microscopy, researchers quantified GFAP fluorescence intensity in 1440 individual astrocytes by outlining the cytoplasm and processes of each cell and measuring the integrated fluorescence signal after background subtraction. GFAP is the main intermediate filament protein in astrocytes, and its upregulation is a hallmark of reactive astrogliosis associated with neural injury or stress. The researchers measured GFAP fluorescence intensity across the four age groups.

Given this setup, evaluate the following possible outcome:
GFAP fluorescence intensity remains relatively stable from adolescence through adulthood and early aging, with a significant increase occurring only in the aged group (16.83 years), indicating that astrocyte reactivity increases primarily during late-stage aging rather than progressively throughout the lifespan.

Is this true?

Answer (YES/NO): NO